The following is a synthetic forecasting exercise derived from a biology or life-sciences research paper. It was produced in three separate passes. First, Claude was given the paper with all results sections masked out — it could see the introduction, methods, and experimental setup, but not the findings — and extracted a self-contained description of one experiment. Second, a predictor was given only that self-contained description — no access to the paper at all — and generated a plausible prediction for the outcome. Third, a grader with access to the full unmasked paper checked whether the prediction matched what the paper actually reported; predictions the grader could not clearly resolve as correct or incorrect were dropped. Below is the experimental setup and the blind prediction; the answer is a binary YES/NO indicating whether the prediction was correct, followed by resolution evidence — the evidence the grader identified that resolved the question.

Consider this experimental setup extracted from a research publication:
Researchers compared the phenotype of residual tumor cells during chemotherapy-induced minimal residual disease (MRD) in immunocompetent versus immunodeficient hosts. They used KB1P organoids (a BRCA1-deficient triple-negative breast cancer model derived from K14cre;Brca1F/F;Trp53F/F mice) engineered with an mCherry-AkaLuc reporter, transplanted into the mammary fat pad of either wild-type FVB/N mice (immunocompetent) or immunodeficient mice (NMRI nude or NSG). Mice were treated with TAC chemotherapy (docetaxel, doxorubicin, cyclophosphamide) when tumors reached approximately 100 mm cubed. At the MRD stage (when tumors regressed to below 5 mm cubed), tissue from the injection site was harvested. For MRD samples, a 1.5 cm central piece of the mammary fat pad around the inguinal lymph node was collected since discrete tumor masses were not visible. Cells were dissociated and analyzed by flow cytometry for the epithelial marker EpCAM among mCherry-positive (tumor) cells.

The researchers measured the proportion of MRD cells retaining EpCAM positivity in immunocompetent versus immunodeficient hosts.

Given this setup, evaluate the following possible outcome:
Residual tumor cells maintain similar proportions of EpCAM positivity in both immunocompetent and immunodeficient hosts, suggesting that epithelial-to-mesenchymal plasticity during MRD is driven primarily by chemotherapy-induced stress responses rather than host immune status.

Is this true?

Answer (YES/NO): NO